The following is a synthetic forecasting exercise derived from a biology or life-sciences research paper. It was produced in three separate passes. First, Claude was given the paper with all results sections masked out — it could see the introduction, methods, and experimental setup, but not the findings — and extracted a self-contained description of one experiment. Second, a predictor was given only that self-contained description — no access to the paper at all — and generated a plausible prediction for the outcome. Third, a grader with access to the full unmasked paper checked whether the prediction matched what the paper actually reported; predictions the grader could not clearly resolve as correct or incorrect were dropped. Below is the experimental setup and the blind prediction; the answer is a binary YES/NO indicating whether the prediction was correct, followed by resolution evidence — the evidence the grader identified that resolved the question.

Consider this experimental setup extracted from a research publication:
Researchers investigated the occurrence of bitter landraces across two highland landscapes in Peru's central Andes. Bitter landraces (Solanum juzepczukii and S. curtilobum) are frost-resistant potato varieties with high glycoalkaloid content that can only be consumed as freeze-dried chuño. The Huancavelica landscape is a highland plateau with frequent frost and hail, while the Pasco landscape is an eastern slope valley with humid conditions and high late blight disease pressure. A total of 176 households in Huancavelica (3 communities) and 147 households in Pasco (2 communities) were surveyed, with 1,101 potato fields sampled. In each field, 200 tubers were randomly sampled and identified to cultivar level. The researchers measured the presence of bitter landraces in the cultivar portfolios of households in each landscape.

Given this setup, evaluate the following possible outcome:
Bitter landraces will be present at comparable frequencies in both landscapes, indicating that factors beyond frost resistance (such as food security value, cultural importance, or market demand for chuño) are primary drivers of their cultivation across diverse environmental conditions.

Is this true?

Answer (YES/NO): NO